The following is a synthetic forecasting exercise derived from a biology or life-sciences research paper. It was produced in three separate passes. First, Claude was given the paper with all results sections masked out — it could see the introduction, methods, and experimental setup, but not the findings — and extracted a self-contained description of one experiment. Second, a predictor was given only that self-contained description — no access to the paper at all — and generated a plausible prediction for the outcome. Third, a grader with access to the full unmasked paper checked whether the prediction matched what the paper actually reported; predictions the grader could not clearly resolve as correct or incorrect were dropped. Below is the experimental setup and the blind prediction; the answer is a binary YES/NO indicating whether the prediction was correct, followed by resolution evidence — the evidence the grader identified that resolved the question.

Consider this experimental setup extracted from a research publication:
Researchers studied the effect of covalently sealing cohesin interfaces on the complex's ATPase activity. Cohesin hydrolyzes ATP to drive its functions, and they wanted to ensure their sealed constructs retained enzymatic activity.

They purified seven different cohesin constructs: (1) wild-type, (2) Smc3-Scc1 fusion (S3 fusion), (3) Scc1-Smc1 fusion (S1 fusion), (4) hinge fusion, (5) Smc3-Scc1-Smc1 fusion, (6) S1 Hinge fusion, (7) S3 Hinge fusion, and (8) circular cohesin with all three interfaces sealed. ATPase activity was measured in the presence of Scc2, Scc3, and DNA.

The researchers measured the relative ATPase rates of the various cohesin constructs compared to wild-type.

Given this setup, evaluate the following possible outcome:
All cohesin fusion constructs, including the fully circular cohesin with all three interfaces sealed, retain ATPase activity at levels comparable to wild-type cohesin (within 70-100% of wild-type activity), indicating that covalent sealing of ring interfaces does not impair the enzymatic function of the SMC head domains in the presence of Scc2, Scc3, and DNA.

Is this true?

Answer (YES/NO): NO